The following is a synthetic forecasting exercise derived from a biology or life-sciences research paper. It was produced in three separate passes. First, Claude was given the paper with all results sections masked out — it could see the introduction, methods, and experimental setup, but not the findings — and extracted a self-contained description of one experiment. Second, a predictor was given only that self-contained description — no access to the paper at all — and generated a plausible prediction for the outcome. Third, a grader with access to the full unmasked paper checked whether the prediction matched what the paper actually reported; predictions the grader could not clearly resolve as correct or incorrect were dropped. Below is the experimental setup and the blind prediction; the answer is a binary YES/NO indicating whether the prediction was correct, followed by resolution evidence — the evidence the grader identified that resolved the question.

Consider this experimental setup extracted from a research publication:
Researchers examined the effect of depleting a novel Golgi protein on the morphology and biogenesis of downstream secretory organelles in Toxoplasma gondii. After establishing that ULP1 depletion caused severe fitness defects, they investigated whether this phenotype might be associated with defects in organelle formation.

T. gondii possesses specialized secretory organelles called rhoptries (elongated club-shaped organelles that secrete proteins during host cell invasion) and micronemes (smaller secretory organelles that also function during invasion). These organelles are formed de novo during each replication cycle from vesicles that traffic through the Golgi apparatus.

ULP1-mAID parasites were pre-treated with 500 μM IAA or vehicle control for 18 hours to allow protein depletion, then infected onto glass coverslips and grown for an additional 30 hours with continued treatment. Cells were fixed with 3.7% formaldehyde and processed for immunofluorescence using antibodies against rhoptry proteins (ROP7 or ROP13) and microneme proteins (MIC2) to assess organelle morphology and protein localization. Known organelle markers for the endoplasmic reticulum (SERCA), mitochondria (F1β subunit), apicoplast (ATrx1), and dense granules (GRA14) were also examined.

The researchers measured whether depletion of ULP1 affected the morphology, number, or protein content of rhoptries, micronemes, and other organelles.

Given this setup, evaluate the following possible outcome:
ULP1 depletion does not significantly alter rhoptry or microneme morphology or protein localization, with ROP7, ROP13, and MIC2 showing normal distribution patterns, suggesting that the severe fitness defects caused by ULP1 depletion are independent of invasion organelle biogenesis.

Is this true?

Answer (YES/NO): YES